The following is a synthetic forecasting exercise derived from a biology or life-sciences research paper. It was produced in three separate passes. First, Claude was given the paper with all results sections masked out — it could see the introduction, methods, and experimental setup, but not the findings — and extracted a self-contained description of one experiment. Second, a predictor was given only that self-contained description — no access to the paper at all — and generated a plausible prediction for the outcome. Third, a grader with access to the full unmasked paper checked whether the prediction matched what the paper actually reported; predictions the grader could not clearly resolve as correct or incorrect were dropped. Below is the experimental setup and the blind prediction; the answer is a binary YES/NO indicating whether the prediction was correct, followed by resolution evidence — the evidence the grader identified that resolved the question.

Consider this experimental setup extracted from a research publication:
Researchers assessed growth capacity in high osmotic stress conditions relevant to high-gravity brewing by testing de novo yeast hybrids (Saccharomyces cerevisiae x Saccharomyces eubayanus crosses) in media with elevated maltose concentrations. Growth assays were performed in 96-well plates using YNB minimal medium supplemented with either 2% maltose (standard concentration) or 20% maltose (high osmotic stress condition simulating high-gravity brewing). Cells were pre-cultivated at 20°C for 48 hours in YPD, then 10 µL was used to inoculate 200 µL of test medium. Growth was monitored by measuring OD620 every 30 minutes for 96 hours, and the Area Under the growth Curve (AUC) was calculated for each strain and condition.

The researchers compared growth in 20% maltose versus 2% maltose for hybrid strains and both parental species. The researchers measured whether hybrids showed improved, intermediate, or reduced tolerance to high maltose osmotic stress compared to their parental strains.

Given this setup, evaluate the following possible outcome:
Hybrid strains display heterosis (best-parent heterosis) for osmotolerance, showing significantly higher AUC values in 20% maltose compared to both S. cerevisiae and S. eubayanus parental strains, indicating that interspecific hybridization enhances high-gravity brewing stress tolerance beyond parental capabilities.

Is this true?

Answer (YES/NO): NO